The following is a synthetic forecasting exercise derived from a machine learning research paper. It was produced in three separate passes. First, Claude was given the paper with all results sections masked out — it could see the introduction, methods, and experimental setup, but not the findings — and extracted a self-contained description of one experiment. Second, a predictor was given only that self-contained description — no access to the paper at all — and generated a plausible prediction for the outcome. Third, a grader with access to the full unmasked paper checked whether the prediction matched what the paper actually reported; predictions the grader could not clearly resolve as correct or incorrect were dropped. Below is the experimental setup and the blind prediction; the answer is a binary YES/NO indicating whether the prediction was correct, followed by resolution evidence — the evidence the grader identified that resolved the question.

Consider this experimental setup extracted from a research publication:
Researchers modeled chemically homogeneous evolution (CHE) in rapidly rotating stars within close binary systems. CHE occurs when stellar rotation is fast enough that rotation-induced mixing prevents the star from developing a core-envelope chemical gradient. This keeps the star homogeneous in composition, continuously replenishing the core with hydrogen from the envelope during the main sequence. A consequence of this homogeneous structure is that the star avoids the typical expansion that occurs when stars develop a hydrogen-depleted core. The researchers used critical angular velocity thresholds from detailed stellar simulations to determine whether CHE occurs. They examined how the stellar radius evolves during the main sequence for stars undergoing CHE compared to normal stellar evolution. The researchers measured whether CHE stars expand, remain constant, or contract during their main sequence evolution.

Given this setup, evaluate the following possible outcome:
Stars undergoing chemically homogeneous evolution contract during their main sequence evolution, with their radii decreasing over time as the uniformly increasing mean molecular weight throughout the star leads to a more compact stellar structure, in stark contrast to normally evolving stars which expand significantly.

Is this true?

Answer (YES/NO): YES